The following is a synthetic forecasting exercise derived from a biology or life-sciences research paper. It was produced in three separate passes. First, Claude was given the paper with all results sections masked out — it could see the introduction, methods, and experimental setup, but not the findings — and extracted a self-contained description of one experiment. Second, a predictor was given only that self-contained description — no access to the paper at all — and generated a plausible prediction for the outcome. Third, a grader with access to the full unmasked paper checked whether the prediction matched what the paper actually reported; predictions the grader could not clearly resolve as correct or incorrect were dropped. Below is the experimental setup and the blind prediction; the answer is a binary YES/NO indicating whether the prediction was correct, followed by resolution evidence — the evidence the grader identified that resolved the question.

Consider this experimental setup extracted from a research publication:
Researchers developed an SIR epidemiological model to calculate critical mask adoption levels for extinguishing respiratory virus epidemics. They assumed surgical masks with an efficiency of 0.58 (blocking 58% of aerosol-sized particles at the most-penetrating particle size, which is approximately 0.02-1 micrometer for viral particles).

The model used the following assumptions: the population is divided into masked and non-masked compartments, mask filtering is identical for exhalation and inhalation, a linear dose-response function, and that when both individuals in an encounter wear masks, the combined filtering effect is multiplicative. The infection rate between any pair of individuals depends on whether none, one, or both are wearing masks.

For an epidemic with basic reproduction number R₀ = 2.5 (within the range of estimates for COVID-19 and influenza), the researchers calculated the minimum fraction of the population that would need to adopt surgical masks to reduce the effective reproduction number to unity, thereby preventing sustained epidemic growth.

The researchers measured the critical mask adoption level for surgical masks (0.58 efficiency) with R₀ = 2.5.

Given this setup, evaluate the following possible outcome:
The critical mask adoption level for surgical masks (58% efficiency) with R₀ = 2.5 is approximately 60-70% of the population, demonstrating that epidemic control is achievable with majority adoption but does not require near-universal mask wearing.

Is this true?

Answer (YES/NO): NO